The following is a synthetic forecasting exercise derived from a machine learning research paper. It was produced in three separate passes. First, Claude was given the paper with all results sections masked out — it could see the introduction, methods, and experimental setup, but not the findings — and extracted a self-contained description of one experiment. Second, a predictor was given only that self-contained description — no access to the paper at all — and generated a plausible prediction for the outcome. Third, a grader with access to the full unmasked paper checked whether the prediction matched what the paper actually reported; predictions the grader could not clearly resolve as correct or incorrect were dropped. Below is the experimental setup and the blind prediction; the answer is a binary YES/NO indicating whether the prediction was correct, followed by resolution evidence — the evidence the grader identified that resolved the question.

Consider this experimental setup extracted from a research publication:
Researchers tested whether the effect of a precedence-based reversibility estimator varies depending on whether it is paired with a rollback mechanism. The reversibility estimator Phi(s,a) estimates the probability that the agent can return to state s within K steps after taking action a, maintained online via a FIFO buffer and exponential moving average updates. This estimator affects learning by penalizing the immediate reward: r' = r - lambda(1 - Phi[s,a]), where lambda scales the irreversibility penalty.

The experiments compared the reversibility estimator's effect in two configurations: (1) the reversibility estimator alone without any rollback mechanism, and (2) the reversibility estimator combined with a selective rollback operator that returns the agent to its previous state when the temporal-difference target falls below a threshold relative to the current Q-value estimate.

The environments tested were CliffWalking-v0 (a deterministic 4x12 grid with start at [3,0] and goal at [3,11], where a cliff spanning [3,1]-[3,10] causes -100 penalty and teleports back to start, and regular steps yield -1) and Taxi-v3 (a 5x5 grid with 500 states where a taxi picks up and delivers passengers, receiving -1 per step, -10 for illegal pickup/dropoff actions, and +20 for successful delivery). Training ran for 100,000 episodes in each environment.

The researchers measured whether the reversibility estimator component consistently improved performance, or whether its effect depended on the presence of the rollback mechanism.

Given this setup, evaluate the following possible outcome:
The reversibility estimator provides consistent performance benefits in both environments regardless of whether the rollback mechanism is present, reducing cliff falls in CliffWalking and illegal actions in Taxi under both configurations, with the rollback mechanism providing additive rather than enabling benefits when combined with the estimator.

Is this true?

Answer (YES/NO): NO